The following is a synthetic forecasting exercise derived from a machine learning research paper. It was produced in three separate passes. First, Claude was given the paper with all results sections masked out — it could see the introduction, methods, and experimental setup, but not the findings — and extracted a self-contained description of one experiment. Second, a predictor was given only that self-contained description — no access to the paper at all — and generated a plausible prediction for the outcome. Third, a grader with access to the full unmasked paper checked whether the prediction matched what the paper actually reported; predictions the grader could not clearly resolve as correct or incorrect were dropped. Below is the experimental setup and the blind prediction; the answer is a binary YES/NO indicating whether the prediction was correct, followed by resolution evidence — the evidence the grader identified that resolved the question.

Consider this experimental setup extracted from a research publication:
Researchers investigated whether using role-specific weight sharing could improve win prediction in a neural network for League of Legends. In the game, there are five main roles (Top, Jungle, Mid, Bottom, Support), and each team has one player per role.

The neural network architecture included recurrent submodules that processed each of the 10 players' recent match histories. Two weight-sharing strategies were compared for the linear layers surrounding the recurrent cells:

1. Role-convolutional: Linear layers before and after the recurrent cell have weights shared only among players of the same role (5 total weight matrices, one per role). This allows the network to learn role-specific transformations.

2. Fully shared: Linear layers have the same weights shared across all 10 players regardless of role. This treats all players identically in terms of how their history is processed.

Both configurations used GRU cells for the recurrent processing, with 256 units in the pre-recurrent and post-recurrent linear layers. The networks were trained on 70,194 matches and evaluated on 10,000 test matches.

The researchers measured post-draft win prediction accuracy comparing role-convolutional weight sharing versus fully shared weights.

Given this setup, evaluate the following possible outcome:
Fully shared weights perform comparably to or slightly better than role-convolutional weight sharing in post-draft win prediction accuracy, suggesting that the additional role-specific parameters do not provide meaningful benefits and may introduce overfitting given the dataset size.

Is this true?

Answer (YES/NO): NO